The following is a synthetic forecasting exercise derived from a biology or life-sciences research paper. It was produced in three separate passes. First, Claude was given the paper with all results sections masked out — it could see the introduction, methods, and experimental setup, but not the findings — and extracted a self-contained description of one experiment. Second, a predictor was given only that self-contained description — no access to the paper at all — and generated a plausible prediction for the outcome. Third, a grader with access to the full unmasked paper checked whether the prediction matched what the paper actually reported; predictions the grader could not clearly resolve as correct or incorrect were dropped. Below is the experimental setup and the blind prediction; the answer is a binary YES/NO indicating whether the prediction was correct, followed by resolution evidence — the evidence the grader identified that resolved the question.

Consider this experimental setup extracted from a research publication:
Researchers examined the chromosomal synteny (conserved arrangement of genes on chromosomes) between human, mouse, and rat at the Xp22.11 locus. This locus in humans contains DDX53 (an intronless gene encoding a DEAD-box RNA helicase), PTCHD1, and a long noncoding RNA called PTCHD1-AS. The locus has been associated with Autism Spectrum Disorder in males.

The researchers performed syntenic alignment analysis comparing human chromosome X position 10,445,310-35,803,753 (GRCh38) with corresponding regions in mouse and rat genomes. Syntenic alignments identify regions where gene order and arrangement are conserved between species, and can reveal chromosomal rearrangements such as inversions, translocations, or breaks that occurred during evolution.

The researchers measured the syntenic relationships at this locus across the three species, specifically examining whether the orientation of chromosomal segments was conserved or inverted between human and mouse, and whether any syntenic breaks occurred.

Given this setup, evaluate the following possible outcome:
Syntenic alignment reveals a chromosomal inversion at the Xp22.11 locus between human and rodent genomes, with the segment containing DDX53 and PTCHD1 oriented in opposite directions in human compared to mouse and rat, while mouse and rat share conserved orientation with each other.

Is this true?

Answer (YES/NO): NO